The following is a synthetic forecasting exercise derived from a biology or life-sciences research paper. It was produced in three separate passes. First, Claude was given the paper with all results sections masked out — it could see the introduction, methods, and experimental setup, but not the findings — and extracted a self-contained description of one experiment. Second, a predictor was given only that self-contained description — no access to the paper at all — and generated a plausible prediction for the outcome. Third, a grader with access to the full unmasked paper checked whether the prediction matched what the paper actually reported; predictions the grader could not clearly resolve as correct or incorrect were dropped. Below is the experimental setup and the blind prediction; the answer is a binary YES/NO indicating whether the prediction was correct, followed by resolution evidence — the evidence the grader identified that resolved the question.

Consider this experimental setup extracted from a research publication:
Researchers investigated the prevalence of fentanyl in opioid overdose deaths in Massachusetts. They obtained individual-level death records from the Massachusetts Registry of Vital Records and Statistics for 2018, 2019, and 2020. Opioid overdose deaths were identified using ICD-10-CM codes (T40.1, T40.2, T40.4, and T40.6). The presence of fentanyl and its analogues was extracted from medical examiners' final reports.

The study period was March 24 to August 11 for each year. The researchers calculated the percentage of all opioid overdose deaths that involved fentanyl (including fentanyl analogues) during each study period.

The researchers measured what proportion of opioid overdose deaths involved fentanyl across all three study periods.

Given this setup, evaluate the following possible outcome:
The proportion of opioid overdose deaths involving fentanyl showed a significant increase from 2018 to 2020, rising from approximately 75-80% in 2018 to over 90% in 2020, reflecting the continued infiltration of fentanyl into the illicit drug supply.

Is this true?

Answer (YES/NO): NO